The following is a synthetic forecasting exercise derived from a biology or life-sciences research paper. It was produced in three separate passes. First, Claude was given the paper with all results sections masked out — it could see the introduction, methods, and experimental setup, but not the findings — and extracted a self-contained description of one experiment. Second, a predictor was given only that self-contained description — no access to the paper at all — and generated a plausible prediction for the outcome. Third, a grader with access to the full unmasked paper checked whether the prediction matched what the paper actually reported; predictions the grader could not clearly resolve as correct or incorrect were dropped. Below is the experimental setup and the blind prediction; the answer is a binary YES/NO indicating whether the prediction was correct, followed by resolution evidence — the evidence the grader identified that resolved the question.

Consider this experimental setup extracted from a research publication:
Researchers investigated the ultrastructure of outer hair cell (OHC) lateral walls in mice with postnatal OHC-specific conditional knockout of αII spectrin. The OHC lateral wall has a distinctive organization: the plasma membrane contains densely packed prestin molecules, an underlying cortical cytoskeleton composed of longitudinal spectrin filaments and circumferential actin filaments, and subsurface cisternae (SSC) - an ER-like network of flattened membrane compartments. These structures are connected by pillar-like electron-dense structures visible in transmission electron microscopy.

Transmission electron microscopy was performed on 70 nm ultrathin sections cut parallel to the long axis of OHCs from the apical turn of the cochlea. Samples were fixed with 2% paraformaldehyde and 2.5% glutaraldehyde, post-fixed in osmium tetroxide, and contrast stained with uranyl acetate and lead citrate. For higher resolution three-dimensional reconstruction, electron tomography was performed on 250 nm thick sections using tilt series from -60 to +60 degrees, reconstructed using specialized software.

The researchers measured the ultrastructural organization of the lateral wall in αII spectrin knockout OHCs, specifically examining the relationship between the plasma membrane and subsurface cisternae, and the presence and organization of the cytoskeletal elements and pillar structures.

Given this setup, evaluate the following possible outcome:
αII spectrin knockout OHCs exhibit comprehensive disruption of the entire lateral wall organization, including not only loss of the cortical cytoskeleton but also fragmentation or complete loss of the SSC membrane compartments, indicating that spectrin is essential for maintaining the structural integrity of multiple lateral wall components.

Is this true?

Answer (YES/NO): NO